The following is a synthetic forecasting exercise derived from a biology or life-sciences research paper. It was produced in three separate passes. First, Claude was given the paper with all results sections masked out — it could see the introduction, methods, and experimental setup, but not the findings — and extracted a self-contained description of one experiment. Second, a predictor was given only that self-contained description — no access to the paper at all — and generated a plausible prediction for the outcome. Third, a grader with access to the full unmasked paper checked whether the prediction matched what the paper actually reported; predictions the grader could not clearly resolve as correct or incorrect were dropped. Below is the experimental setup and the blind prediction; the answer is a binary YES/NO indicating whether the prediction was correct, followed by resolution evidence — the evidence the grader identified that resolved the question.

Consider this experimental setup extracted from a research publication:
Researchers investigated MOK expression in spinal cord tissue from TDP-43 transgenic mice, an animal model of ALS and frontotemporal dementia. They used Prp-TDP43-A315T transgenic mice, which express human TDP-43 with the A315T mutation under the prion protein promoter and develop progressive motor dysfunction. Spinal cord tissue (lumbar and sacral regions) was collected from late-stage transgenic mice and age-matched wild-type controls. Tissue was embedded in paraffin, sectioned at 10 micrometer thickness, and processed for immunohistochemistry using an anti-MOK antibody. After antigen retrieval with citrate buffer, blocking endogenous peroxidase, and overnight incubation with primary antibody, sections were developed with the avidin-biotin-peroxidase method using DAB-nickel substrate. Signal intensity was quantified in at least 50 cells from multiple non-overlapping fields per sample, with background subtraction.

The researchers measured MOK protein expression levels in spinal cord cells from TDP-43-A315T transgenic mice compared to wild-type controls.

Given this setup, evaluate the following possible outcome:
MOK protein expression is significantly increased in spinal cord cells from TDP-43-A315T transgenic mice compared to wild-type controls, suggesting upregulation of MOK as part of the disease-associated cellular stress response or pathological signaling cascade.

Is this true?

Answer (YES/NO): YES